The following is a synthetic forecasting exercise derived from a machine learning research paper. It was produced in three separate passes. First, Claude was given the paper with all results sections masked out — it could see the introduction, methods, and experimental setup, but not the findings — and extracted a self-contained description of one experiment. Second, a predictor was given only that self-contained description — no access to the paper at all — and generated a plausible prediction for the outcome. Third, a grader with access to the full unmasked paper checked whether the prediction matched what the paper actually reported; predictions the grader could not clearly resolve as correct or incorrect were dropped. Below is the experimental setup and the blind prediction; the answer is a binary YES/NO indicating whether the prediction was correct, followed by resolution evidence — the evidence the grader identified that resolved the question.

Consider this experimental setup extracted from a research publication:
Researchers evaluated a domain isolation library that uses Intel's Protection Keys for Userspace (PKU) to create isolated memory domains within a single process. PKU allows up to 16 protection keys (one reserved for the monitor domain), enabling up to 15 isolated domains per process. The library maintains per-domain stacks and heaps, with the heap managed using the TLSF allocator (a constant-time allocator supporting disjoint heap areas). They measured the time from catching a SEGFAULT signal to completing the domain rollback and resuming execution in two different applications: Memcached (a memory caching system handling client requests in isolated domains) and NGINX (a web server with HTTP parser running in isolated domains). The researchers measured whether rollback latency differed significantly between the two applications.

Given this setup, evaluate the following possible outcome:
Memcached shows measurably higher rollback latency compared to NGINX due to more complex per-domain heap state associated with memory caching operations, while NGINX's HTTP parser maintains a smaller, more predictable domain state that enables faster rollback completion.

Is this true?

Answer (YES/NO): NO